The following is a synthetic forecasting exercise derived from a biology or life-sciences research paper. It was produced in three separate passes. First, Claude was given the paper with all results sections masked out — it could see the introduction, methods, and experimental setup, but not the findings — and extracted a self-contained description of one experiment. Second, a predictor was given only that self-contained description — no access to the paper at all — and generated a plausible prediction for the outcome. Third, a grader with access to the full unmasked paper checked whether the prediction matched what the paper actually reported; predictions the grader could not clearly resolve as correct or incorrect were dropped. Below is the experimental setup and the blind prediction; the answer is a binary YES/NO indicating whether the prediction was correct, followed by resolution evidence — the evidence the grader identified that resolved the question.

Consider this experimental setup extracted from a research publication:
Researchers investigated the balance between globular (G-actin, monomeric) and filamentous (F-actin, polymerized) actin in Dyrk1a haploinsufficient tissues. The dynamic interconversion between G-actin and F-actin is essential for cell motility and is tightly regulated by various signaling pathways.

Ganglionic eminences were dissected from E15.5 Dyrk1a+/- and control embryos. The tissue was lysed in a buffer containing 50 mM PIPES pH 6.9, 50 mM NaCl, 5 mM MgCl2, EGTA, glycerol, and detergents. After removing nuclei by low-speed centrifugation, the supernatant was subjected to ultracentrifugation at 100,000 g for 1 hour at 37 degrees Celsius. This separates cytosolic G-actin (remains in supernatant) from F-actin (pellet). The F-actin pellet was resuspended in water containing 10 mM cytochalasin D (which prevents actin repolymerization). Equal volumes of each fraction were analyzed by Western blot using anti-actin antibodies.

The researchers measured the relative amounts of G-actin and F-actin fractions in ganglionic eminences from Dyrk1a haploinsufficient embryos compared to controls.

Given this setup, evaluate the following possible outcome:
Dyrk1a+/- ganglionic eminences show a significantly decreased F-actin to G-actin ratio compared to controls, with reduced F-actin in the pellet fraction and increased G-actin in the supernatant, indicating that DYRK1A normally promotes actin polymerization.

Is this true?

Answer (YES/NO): NO